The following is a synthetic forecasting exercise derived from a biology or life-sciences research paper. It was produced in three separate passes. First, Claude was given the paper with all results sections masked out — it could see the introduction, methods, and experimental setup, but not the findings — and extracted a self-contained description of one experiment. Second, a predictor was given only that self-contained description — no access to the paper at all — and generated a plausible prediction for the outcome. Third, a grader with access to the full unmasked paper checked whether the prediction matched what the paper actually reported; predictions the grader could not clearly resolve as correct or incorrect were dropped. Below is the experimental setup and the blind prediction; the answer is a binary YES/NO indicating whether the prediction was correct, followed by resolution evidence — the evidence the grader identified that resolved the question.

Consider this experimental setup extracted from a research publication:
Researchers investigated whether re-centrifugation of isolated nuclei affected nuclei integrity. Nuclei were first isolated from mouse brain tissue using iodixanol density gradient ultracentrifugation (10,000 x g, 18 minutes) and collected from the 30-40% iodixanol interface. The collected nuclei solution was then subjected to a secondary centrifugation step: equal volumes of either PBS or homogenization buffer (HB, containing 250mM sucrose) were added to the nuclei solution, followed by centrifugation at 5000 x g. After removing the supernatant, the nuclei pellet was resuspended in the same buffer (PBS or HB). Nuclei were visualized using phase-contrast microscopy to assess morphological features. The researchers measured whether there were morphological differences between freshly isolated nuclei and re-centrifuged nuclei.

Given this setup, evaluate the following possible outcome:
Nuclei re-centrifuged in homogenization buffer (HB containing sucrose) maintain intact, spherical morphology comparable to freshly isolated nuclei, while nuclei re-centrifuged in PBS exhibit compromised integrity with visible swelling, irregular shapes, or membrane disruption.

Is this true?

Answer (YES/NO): NO